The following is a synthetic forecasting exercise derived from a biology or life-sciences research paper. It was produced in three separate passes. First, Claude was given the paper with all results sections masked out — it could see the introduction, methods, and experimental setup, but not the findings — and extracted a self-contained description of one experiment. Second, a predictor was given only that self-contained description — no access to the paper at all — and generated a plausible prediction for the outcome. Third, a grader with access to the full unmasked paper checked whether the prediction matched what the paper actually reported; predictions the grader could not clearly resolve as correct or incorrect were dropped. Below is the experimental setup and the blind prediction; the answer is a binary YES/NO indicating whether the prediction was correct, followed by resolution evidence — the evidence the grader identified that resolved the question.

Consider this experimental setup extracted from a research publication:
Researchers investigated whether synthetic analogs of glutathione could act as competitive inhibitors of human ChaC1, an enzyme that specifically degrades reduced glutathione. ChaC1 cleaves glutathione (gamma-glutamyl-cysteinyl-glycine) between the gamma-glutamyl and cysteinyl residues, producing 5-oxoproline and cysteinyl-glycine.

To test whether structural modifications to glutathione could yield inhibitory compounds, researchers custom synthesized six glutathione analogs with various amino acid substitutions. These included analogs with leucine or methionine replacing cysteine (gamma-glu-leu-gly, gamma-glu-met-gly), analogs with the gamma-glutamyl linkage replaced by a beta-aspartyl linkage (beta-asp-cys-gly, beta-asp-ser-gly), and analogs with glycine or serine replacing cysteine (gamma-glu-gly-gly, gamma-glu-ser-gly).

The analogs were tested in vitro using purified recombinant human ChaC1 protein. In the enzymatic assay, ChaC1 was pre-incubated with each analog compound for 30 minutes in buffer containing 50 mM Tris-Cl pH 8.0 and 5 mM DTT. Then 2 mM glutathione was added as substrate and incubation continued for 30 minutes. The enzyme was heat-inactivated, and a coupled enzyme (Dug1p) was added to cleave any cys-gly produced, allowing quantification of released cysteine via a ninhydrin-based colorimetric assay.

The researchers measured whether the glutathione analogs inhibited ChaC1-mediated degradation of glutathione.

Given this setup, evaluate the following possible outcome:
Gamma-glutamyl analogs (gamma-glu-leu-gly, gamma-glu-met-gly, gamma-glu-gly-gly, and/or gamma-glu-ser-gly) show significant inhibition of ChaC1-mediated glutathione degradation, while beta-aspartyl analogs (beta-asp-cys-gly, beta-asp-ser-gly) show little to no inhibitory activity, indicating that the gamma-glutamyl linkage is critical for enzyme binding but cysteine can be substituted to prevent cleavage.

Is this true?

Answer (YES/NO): NO